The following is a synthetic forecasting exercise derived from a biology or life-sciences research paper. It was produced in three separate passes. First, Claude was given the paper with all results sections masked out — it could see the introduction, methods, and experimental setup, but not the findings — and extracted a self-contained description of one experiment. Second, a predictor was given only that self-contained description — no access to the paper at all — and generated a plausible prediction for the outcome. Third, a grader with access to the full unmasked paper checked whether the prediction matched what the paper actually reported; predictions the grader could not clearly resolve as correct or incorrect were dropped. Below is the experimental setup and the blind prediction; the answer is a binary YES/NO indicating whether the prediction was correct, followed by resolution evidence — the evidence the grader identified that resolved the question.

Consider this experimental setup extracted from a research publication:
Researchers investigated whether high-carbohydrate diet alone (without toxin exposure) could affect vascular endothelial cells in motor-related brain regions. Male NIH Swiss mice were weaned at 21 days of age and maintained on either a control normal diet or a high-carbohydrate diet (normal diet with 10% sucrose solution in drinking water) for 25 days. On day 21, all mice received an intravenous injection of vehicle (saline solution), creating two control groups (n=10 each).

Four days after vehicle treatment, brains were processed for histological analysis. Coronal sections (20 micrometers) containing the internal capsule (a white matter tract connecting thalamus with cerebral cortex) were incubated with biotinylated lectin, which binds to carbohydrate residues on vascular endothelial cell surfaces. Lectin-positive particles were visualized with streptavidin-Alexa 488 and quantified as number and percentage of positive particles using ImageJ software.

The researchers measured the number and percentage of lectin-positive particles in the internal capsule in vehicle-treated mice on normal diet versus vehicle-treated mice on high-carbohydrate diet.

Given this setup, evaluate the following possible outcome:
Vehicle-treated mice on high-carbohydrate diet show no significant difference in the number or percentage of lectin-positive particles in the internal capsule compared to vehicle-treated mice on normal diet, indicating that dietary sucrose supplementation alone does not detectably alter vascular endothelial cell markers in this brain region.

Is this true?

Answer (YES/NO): YES